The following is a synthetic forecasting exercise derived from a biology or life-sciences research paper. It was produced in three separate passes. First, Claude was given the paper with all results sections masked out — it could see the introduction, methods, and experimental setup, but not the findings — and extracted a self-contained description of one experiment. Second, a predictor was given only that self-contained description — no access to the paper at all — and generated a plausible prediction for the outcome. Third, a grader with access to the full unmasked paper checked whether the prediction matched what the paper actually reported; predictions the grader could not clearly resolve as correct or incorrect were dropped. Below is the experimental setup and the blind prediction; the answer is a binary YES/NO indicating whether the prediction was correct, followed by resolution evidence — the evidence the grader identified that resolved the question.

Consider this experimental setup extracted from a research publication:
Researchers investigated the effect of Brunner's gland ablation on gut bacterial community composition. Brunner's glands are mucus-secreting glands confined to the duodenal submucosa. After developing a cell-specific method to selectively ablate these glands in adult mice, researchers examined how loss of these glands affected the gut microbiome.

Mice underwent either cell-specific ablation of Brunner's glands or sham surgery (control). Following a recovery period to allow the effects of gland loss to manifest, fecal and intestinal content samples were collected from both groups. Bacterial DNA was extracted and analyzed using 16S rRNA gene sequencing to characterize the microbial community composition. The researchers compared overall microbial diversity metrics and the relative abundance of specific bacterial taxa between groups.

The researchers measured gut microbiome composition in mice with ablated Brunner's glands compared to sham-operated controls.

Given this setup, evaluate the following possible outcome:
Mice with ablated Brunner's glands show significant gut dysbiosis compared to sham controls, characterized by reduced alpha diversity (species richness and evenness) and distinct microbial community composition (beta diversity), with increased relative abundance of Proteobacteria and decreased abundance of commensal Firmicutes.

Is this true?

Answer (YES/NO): NO